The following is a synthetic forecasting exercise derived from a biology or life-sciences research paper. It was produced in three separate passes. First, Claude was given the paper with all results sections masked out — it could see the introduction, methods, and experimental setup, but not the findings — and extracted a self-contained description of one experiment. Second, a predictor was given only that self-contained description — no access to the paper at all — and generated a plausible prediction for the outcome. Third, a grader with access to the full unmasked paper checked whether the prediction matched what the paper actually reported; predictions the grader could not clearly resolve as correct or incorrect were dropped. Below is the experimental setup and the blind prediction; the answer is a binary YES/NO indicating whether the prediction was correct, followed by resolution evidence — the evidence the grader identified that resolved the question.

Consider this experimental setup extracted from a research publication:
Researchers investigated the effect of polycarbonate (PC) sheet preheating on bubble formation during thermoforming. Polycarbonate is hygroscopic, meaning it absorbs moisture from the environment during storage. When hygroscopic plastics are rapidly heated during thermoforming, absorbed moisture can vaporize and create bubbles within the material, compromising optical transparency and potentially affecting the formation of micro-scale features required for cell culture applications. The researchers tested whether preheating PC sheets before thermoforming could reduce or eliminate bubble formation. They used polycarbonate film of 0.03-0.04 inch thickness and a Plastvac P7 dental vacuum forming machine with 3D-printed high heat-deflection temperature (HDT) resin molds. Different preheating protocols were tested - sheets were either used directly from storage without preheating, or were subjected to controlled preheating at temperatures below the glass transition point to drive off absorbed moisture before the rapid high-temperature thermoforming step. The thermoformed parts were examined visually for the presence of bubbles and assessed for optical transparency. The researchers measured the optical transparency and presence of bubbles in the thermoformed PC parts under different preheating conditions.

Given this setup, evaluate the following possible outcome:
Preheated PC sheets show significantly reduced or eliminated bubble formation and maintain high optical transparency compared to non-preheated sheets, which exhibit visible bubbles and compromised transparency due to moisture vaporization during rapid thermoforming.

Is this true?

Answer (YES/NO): YES